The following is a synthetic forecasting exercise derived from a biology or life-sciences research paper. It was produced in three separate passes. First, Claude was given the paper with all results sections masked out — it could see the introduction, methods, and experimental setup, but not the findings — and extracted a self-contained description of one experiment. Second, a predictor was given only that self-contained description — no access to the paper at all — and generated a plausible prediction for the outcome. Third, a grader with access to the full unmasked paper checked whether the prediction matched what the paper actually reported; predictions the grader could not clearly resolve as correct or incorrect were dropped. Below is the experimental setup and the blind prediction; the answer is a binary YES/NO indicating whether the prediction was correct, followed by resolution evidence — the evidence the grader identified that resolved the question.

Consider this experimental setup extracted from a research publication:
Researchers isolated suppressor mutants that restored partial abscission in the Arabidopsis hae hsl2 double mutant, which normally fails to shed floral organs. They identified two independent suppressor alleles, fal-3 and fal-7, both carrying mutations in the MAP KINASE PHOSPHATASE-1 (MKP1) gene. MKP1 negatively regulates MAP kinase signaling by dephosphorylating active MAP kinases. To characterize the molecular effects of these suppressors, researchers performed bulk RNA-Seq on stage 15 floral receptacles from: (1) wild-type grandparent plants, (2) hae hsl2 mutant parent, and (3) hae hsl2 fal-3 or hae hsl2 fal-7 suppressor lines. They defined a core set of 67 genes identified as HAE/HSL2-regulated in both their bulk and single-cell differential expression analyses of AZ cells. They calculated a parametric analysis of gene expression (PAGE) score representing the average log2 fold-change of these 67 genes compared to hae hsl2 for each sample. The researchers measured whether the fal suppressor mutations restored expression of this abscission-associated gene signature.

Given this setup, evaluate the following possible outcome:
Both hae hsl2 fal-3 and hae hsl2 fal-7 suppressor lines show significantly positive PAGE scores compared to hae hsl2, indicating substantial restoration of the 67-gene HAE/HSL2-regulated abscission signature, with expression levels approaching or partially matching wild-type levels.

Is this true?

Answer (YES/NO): YES